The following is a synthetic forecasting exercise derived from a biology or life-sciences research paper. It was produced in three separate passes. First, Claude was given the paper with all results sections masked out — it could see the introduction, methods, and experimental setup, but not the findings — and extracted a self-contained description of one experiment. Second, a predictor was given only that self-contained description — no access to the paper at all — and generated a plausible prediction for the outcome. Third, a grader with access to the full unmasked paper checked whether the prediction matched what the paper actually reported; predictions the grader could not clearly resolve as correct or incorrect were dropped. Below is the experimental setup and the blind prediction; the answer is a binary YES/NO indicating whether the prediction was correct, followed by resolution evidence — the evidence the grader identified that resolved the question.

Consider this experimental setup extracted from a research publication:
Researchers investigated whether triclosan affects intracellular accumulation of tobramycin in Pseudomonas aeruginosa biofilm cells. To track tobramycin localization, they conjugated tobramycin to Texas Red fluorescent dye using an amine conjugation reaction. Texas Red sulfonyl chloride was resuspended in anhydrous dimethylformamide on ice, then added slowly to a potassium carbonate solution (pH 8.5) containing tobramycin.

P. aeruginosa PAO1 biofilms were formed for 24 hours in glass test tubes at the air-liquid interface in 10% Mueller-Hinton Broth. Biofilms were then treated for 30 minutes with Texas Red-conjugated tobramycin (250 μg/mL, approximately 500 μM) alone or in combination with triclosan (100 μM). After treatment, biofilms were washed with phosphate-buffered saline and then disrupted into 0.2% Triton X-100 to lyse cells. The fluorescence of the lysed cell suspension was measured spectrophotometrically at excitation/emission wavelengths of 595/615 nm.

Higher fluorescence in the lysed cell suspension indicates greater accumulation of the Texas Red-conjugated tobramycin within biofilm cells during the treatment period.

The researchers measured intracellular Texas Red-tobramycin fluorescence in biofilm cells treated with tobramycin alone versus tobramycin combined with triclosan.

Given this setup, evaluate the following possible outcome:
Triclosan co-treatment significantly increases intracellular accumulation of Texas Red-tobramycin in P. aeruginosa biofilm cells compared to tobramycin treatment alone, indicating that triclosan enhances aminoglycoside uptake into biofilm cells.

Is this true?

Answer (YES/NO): YES